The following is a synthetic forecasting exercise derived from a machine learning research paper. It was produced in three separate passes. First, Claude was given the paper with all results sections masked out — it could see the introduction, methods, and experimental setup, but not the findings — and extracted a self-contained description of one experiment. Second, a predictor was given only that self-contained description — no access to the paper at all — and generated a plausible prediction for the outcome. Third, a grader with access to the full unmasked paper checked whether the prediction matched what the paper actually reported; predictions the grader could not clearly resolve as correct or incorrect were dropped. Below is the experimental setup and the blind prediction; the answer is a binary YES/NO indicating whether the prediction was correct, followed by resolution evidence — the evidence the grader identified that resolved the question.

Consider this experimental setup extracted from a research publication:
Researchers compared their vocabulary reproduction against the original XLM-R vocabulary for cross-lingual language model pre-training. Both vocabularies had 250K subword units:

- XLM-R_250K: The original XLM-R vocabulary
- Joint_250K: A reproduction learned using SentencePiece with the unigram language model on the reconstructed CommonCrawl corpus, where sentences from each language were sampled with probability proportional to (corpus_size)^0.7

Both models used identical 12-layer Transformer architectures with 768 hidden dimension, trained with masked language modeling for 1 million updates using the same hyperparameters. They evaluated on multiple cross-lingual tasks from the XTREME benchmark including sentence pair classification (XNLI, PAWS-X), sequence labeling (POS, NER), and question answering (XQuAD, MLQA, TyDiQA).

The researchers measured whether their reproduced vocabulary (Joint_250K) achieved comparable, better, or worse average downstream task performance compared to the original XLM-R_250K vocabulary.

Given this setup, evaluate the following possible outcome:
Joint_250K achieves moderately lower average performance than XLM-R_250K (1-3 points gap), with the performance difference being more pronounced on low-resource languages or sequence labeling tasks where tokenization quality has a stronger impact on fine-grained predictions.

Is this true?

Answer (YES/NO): NO